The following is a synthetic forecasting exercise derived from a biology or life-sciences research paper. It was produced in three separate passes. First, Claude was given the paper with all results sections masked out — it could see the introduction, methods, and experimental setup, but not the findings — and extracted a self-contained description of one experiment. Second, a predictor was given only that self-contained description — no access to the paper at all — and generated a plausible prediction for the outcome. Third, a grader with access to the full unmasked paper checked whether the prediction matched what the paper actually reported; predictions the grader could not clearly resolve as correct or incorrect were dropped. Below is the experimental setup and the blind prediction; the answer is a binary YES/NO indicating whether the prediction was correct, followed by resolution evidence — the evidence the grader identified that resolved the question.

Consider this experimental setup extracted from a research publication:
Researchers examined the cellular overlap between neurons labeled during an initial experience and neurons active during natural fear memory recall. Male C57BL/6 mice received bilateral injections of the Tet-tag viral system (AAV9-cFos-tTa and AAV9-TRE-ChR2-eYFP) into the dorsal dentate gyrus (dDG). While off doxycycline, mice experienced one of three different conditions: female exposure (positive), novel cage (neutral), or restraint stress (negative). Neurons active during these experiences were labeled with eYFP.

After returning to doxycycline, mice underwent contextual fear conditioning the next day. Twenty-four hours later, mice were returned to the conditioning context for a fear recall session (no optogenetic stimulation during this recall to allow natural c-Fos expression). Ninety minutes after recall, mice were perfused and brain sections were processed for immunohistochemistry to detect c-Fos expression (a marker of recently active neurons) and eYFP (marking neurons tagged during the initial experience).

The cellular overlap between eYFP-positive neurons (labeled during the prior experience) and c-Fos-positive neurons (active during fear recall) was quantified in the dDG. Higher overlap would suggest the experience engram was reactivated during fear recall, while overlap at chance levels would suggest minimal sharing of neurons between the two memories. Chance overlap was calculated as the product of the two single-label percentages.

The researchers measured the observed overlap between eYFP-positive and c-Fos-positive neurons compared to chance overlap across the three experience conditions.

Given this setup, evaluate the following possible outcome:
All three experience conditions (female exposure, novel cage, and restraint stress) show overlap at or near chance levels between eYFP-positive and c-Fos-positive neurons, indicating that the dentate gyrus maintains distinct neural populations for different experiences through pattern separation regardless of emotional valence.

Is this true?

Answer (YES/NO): YES